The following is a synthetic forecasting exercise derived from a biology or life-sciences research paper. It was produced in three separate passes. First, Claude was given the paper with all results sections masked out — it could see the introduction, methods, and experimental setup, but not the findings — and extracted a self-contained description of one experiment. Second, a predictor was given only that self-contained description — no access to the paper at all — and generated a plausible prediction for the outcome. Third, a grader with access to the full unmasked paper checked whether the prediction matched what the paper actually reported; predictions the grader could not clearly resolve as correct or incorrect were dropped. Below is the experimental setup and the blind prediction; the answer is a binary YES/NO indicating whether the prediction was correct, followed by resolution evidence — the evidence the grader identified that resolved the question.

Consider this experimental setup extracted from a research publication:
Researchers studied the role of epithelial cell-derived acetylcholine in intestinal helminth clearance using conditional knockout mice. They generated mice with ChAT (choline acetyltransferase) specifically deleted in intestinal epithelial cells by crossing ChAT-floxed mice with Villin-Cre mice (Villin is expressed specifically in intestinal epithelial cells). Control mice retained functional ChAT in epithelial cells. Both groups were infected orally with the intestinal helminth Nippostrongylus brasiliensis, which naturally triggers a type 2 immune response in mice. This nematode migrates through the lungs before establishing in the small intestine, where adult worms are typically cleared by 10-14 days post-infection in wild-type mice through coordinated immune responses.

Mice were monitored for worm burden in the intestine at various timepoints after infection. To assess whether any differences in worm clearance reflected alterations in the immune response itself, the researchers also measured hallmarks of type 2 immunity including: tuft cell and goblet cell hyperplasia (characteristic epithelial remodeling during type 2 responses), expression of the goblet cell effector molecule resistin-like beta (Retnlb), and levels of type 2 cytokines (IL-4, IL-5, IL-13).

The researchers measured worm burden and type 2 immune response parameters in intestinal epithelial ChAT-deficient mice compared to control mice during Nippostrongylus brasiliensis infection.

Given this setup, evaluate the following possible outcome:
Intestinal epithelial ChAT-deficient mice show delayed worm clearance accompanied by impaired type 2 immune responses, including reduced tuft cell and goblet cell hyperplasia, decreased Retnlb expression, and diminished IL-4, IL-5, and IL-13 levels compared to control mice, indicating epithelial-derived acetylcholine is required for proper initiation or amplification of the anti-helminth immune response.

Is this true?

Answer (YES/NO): NO